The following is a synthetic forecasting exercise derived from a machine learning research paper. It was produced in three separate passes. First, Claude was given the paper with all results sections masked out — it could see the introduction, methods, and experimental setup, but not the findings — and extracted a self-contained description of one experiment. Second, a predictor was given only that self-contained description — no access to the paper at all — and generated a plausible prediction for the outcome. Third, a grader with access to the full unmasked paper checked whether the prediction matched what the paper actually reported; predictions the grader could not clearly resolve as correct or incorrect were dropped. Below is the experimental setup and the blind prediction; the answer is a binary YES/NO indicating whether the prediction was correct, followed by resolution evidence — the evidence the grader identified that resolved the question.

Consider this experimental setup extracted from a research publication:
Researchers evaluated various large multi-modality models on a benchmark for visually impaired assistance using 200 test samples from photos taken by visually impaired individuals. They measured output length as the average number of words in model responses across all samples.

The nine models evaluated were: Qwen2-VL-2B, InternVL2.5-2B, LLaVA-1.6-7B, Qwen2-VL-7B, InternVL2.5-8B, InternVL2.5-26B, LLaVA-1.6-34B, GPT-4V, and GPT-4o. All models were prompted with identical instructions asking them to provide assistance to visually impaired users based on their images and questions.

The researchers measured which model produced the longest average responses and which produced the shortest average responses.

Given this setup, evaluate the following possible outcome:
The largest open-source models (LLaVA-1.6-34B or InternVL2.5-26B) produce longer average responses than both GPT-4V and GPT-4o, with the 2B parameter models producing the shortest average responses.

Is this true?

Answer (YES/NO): NO